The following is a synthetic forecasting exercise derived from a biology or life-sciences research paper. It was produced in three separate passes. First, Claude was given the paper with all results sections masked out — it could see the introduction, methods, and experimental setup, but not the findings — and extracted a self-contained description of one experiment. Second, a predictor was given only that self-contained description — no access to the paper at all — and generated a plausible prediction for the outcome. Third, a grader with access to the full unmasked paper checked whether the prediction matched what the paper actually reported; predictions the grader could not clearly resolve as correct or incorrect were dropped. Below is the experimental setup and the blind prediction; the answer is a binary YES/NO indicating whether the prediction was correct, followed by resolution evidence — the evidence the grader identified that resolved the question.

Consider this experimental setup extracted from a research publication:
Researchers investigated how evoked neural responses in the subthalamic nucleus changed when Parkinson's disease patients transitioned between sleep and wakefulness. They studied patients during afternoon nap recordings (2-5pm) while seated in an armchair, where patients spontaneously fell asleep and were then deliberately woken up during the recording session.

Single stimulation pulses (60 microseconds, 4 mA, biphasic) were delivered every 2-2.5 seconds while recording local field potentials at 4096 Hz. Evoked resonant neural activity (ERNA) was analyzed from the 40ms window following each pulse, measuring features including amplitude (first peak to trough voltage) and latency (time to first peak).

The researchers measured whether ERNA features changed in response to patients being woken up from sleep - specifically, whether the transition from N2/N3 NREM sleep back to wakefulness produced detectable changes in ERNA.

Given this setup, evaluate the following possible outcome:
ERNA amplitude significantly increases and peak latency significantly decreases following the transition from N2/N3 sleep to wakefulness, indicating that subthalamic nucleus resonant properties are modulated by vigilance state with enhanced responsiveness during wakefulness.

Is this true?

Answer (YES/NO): YES